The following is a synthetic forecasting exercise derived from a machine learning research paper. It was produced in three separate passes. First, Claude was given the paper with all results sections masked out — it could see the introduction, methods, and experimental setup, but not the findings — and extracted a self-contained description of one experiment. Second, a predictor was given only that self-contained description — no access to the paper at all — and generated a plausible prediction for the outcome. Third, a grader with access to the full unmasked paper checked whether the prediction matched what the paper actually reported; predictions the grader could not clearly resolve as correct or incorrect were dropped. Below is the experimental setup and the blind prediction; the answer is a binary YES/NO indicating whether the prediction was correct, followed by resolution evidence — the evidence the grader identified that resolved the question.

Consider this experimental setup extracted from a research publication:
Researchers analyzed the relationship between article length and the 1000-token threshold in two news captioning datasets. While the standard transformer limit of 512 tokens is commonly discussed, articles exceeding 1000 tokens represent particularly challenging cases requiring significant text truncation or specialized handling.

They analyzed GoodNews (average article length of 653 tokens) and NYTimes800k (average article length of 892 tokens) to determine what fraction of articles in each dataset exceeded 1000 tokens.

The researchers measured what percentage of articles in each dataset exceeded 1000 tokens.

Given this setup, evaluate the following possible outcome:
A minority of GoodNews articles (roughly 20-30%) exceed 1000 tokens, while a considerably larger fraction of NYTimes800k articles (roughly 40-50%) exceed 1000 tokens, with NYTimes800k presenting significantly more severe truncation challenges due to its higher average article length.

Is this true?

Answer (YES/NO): NO